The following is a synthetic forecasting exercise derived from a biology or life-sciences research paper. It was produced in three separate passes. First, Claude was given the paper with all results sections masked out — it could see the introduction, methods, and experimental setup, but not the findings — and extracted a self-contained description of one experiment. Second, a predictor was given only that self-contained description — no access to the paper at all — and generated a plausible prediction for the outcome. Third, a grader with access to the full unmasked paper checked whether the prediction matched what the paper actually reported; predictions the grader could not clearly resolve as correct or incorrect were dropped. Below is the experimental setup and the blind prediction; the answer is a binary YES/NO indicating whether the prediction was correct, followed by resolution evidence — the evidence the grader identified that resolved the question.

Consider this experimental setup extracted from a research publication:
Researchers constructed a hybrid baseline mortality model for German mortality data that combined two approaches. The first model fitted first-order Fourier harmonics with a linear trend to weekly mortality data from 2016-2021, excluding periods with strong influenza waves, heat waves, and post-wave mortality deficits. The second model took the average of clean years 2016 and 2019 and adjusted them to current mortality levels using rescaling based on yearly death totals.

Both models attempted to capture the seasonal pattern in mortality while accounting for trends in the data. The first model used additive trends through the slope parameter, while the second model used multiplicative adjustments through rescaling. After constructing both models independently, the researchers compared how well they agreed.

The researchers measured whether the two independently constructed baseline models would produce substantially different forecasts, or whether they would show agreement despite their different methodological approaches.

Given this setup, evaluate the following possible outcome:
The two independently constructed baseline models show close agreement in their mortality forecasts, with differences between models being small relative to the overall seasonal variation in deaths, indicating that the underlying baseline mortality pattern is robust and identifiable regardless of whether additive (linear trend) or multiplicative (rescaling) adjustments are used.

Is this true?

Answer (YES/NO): YES